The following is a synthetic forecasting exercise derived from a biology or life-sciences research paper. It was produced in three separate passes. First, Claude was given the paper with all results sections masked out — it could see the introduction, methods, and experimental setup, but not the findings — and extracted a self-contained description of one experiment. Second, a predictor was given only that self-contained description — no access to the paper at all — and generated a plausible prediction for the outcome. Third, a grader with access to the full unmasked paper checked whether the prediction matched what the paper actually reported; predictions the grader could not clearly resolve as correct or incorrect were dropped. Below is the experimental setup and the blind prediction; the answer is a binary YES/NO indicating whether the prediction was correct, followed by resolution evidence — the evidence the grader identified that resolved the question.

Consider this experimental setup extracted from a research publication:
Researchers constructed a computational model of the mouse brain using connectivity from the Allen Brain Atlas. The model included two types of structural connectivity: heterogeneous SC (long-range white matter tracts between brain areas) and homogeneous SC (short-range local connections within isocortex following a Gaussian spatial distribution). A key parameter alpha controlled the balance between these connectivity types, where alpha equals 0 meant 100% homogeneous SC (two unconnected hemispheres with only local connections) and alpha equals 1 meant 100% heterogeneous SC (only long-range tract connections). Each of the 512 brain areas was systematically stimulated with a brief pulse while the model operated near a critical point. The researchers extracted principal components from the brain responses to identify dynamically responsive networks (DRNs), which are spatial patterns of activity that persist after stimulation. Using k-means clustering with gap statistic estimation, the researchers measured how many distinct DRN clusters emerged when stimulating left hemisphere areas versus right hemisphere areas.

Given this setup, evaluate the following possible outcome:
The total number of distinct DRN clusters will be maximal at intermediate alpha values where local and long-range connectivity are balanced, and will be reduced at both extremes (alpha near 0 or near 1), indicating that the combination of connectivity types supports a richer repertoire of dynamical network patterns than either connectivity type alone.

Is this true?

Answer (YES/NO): NO